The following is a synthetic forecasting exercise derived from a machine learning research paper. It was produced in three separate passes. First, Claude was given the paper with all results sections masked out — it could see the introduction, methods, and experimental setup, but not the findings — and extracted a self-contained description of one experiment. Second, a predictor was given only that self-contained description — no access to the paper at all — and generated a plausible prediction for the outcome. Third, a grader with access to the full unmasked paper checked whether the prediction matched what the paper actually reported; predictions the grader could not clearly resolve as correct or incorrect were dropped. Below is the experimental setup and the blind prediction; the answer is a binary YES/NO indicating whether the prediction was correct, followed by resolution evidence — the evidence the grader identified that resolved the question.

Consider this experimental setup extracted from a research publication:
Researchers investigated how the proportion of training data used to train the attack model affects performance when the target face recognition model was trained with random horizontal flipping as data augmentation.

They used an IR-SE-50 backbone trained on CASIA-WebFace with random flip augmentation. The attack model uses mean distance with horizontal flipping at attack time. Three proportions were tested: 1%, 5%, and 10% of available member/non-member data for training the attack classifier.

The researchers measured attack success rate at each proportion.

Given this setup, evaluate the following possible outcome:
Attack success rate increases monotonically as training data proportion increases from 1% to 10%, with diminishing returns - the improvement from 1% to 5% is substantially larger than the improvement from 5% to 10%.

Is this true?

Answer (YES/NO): NO